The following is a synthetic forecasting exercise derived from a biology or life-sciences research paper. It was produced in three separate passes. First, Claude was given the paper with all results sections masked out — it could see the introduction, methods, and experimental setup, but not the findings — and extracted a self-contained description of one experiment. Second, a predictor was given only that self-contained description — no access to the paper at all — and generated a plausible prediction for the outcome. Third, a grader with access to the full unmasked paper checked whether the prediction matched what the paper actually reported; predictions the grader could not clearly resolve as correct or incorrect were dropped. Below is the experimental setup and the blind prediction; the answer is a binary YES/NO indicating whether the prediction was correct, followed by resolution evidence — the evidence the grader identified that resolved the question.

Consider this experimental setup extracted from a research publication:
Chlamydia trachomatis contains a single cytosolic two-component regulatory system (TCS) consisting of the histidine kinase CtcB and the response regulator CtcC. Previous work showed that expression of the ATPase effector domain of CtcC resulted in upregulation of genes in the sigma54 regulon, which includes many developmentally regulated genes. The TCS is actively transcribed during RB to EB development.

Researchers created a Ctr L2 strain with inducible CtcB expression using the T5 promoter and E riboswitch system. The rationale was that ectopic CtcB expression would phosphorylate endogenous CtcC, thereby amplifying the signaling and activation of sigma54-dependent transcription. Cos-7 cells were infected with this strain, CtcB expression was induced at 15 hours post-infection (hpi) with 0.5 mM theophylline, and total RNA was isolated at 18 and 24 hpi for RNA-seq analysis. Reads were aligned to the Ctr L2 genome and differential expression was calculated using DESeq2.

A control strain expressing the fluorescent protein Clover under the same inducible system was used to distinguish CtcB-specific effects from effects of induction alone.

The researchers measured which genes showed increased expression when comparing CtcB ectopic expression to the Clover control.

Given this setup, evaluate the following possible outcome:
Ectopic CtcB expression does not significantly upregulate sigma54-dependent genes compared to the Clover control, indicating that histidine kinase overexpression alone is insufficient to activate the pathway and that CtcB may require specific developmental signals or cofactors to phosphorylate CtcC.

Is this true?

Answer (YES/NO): NO